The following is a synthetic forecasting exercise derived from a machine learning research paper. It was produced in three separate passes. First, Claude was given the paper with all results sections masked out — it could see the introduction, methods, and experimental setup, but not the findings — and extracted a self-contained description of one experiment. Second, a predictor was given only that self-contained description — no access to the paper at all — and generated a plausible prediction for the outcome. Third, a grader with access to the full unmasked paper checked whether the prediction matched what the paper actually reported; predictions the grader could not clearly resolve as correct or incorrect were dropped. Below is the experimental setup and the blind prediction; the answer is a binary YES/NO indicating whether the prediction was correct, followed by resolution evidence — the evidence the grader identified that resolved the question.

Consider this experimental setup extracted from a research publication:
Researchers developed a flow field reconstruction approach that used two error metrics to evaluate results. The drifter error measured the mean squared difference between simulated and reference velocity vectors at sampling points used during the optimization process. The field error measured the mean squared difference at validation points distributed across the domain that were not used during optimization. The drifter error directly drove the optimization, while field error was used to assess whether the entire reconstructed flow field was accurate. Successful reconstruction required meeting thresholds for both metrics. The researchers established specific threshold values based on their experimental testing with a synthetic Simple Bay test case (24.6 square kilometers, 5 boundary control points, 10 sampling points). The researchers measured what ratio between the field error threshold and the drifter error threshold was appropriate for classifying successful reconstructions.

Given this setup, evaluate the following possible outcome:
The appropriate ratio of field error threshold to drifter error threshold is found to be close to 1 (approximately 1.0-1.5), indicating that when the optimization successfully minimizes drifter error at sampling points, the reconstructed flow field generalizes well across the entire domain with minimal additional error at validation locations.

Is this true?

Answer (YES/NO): NO